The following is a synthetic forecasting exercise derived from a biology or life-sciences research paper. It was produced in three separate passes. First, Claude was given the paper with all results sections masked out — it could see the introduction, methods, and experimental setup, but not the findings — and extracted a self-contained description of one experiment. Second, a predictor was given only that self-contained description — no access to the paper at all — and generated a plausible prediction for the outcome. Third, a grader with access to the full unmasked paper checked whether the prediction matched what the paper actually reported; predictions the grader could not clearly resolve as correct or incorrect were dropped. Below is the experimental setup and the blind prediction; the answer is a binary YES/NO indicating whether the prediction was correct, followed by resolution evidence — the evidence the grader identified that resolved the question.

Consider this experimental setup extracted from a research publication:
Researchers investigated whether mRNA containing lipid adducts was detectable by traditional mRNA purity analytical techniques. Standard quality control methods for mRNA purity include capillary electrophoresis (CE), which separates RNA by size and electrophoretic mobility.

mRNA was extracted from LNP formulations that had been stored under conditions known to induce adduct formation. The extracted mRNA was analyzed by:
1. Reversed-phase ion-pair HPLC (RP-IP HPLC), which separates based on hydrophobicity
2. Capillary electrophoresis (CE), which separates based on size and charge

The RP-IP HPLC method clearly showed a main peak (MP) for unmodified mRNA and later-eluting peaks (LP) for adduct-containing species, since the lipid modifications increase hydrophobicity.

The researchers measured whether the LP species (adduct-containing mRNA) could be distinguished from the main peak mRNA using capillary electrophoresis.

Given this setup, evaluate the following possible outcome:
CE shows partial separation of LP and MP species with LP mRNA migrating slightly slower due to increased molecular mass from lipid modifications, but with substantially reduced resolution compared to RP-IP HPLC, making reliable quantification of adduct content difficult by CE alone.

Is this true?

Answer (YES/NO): NO